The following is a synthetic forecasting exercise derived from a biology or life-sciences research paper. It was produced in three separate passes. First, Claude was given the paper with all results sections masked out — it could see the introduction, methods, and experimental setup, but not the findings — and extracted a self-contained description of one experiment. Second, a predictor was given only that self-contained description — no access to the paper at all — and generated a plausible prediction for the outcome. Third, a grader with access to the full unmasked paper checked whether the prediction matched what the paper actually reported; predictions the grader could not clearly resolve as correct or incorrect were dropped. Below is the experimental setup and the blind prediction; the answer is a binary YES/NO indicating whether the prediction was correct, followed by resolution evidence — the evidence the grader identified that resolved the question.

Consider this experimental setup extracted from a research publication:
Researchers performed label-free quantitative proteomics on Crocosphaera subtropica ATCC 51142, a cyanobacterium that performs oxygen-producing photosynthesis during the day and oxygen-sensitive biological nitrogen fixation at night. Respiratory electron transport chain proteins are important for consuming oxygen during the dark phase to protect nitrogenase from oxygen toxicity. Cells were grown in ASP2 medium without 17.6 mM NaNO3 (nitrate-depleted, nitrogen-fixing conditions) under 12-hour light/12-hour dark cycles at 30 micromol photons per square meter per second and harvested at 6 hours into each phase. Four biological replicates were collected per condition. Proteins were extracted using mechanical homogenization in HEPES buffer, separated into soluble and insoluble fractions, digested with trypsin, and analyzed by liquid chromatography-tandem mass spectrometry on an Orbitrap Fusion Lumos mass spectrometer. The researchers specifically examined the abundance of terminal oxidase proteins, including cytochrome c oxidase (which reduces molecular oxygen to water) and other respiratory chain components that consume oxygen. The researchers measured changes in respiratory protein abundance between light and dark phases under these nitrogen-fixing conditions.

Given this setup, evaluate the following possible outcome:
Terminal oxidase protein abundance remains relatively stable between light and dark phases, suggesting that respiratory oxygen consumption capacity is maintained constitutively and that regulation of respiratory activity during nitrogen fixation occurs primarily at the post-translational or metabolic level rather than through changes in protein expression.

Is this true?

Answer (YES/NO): NO